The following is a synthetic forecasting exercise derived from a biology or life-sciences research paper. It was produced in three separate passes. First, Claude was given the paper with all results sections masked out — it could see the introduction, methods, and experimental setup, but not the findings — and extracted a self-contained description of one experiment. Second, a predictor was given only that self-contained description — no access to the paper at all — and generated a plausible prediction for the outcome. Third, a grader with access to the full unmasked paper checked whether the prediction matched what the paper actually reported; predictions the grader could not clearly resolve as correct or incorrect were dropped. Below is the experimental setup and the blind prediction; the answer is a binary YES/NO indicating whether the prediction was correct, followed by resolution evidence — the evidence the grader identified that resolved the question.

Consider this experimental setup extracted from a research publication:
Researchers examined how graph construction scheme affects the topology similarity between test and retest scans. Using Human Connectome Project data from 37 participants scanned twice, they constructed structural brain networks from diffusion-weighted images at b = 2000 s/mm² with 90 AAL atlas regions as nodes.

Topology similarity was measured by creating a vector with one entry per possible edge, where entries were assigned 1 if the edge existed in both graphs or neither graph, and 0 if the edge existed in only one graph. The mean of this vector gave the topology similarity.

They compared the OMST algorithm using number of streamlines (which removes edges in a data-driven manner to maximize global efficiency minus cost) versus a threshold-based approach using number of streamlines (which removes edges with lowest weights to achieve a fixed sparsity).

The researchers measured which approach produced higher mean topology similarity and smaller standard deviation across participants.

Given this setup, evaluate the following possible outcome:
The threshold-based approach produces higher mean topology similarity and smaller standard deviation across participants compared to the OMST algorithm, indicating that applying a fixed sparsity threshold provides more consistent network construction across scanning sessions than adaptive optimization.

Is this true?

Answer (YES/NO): NO